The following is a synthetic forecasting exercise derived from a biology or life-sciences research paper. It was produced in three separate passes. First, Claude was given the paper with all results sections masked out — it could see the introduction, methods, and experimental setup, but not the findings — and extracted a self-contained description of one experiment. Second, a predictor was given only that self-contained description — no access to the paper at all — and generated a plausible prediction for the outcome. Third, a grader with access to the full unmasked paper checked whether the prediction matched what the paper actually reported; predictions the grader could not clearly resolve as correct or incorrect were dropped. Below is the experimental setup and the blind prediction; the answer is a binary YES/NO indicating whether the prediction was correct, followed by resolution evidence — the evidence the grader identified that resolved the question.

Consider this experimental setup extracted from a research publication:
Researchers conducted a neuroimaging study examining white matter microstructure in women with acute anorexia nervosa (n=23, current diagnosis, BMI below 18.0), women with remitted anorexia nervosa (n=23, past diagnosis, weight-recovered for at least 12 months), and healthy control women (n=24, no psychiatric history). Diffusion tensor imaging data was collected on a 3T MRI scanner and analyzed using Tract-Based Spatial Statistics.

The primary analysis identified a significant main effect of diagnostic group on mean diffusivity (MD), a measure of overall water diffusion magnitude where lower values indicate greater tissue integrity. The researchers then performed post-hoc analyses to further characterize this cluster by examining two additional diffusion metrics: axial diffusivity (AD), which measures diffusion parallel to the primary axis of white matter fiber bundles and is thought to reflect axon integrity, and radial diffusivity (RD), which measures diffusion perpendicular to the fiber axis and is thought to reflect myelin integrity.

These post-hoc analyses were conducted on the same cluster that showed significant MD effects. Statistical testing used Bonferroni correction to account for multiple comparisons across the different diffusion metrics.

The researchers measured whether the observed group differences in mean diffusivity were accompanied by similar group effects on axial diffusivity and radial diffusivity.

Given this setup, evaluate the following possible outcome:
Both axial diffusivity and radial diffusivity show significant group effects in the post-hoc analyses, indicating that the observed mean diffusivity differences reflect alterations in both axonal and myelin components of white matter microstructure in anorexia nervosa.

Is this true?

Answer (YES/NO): YES